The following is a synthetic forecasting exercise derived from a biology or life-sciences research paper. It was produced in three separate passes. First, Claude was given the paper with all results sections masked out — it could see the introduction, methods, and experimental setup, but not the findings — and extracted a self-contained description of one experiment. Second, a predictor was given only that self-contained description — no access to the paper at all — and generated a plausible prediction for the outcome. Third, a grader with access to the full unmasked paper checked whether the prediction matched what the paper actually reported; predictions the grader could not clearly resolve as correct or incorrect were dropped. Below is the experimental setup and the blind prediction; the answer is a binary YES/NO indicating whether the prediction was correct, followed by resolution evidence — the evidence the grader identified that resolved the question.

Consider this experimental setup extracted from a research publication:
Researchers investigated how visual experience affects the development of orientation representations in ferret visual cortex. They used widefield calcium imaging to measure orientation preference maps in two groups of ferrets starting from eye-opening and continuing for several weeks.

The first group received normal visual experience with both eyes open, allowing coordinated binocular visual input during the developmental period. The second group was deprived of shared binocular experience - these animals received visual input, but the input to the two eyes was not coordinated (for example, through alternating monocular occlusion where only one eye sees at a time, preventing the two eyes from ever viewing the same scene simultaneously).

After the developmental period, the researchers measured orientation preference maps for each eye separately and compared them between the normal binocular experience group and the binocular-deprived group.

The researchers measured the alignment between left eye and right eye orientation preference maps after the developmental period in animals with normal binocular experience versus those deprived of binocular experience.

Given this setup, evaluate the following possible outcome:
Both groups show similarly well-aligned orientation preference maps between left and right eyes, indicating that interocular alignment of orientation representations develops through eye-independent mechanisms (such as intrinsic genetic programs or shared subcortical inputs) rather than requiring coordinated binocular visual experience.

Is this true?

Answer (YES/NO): NO